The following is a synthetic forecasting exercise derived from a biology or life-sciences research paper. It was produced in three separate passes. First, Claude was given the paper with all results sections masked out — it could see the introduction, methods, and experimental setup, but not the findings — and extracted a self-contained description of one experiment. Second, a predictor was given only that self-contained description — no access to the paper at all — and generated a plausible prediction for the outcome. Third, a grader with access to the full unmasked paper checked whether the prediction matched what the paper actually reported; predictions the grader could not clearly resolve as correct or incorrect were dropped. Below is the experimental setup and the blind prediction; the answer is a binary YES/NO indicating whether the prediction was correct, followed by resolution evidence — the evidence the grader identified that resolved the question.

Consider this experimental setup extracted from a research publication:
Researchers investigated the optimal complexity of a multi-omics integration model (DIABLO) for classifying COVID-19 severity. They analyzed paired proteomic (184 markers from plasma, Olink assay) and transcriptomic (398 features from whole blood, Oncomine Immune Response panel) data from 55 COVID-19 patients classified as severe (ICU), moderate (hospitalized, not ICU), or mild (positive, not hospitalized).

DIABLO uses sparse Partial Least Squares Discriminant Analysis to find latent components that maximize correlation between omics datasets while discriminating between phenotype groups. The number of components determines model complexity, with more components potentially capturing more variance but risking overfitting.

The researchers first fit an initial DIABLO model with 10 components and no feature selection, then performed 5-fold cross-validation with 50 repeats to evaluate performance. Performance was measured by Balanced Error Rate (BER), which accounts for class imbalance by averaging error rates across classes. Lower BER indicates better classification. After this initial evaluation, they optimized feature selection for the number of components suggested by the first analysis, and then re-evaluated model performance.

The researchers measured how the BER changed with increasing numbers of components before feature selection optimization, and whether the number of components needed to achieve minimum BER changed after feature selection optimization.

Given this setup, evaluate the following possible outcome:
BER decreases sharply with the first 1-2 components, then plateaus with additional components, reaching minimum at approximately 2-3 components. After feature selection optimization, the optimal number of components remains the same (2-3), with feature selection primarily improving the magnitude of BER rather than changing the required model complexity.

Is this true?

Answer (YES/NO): NO